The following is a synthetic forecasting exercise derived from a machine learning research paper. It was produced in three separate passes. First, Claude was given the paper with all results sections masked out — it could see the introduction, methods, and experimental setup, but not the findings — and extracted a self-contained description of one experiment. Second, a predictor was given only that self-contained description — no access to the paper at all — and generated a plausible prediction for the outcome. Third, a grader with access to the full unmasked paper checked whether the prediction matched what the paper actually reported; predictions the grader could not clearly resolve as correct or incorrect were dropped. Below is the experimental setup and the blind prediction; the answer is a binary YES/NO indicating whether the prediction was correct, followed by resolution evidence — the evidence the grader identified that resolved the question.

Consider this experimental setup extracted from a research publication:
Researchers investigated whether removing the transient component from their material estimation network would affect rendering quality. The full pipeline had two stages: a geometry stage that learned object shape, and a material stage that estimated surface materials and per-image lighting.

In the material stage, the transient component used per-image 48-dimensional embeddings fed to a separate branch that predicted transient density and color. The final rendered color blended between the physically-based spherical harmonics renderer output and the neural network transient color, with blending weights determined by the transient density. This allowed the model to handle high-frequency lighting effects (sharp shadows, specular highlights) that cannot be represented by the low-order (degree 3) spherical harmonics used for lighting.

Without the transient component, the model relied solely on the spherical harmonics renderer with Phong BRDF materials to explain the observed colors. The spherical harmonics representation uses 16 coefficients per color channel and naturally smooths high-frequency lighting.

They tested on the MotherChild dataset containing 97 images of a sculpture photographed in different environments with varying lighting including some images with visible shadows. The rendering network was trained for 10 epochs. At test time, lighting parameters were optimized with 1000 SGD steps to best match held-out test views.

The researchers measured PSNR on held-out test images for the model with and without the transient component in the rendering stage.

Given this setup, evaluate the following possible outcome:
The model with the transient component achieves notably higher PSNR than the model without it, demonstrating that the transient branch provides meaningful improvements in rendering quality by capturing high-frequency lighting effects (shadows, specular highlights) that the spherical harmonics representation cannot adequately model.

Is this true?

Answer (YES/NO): YES